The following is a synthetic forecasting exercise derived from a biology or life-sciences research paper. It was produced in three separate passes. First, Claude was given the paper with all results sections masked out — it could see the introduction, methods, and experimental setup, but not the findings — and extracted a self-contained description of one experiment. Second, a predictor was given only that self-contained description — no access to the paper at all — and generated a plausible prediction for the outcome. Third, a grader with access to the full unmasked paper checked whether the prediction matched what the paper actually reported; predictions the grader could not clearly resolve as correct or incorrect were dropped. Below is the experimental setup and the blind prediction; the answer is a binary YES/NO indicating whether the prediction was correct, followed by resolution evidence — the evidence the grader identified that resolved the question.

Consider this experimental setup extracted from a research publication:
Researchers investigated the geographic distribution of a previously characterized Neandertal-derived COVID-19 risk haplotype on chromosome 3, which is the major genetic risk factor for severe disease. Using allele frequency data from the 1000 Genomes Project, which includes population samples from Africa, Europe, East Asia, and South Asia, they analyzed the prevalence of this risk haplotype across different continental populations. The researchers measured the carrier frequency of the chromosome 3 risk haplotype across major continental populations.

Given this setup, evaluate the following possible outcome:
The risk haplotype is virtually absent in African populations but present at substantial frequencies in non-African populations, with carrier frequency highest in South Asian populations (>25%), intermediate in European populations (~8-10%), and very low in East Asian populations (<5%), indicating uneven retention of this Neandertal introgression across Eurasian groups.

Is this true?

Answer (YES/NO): NO